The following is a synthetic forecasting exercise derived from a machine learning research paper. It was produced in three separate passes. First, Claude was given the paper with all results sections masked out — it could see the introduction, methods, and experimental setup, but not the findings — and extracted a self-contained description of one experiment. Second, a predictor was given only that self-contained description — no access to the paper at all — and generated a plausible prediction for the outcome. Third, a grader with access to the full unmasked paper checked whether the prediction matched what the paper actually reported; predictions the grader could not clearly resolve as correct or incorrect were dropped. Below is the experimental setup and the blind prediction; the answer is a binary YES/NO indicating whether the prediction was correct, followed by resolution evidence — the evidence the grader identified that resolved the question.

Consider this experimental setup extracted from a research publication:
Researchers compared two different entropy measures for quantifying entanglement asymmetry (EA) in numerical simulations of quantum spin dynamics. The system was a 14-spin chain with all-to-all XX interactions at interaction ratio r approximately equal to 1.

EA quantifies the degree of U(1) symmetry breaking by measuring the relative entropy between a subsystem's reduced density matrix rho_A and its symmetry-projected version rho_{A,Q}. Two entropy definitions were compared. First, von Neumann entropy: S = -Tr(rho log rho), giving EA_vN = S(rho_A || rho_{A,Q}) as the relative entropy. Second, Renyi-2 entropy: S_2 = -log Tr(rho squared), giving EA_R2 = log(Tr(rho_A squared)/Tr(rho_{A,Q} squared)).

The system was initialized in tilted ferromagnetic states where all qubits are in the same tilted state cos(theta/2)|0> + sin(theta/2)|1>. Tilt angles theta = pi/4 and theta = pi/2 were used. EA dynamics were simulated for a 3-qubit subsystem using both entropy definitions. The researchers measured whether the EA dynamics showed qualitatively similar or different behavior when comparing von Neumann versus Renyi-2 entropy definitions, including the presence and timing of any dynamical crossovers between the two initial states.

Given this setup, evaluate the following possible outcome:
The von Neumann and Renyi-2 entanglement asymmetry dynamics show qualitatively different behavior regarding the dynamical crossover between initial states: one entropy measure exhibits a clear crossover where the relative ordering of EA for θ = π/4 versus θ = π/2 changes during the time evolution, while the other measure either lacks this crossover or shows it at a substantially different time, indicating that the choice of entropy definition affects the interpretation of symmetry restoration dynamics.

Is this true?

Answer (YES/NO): NO